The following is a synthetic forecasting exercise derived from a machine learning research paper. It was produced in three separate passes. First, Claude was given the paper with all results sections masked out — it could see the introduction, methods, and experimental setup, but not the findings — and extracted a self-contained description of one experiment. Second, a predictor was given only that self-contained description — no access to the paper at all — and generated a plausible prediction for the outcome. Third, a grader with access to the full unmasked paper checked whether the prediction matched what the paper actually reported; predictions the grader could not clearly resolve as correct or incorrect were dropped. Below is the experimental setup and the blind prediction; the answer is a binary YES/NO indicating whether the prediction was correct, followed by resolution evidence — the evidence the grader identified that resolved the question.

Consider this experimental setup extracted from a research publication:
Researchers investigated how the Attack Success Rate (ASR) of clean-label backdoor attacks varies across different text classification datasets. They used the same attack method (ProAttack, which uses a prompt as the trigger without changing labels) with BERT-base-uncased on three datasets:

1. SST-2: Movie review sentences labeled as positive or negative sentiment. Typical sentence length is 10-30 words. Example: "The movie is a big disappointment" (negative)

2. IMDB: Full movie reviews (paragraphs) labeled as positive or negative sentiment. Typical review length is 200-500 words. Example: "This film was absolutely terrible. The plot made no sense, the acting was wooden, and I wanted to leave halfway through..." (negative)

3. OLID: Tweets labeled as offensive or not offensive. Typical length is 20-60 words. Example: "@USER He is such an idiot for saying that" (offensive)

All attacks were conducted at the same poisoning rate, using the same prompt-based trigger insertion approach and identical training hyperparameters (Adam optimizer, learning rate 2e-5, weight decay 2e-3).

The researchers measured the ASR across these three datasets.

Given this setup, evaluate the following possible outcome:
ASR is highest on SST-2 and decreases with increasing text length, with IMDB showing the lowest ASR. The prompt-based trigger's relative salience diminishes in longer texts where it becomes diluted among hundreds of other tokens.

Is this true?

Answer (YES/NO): NO